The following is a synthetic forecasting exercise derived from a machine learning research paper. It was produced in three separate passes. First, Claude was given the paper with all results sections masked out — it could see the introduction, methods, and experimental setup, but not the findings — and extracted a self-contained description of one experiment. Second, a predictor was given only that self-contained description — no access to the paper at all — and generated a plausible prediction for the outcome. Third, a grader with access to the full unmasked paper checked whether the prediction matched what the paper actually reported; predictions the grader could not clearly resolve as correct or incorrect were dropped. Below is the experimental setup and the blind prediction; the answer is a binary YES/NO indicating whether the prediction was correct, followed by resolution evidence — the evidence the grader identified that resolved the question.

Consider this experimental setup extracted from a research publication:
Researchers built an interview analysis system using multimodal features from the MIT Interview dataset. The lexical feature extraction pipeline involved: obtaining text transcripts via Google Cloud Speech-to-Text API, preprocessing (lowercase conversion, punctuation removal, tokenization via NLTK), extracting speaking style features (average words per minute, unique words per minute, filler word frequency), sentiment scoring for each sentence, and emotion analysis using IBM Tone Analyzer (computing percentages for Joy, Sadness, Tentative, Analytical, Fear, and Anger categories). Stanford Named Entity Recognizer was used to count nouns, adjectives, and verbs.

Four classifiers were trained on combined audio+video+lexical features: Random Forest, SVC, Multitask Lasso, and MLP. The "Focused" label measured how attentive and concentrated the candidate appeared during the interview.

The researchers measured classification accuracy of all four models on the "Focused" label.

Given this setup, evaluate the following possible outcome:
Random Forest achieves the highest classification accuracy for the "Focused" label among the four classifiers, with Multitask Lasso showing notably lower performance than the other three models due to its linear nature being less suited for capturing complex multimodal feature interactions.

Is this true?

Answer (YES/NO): NO